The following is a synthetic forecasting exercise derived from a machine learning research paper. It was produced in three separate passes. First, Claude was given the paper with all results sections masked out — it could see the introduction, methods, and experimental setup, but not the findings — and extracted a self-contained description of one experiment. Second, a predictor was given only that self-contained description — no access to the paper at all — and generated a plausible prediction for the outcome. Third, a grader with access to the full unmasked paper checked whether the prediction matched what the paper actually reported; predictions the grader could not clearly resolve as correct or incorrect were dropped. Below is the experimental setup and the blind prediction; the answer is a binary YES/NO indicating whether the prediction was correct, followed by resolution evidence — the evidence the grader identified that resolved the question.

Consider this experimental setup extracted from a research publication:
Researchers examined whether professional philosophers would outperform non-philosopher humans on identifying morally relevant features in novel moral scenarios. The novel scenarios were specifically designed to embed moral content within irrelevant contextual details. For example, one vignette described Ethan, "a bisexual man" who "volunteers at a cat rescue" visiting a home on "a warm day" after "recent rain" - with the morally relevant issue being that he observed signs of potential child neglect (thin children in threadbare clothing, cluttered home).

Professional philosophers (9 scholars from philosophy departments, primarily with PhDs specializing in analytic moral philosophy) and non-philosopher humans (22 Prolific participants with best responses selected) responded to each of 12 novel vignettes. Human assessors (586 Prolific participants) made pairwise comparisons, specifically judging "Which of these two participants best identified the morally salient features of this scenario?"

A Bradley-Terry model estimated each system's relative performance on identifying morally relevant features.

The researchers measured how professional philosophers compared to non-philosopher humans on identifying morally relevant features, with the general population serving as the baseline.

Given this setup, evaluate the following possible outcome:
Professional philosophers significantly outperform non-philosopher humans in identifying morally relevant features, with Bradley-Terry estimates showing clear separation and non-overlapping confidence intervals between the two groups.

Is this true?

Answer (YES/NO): NO